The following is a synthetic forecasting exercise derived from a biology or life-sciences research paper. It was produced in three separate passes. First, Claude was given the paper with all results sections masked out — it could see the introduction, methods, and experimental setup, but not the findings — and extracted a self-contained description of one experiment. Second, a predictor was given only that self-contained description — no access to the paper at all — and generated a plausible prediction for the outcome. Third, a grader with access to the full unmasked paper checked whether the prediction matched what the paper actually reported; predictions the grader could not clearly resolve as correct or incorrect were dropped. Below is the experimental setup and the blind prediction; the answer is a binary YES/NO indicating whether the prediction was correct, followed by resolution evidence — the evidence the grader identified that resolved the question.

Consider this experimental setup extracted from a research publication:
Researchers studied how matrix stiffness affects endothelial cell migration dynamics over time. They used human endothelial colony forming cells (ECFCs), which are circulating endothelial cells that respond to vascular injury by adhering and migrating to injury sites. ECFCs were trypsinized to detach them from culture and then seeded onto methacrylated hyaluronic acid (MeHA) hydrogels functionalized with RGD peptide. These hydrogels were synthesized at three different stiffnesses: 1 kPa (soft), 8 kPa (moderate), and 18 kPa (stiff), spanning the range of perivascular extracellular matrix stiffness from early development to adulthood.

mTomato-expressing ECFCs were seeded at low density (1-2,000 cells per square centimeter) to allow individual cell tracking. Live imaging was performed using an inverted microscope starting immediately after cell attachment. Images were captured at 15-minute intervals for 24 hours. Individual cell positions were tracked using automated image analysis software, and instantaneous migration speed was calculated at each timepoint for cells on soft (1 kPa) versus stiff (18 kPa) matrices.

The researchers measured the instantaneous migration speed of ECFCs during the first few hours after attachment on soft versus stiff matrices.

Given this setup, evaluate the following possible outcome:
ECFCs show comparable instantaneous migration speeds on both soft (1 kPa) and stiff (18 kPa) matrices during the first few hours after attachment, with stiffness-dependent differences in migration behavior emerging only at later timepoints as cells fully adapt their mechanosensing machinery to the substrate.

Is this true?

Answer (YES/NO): NO